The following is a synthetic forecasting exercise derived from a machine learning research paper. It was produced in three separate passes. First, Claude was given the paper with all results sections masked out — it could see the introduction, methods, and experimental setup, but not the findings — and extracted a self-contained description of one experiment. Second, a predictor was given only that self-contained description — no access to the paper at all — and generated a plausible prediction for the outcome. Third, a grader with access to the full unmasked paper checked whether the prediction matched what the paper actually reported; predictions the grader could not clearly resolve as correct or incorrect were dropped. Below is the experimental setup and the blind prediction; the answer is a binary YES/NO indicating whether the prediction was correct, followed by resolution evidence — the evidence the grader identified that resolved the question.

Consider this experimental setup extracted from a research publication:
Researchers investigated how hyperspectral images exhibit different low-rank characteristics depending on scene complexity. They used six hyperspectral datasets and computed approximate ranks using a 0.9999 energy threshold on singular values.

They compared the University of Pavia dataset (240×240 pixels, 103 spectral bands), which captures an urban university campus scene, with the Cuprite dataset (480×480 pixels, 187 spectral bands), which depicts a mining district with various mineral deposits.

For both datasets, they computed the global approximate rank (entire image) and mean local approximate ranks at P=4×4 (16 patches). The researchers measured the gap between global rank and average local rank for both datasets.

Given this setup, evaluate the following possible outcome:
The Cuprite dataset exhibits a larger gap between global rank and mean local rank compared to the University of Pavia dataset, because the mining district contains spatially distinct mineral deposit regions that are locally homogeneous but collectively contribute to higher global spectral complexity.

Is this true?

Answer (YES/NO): YES